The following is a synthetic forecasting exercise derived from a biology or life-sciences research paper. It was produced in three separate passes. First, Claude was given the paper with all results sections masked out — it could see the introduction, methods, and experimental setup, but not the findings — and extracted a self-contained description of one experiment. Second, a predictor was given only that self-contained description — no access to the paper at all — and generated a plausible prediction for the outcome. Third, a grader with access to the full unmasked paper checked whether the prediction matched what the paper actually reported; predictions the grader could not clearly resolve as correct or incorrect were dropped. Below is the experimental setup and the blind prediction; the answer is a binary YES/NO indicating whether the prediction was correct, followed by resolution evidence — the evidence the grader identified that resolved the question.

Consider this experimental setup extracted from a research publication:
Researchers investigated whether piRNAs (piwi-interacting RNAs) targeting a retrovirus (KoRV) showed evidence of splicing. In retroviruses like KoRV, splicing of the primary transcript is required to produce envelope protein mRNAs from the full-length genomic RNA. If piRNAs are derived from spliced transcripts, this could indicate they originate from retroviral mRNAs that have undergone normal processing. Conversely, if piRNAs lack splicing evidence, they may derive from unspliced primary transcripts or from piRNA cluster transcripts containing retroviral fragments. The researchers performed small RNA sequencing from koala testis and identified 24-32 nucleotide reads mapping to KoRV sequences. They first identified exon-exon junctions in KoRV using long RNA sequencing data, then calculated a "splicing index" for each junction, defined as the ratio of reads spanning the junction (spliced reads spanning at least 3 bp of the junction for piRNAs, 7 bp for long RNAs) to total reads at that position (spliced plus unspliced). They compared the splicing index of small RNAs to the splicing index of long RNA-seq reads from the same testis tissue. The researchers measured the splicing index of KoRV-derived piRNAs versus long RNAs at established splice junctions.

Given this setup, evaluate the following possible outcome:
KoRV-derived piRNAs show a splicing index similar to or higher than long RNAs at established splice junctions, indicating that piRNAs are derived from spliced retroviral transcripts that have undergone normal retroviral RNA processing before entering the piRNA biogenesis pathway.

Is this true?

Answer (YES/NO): NO